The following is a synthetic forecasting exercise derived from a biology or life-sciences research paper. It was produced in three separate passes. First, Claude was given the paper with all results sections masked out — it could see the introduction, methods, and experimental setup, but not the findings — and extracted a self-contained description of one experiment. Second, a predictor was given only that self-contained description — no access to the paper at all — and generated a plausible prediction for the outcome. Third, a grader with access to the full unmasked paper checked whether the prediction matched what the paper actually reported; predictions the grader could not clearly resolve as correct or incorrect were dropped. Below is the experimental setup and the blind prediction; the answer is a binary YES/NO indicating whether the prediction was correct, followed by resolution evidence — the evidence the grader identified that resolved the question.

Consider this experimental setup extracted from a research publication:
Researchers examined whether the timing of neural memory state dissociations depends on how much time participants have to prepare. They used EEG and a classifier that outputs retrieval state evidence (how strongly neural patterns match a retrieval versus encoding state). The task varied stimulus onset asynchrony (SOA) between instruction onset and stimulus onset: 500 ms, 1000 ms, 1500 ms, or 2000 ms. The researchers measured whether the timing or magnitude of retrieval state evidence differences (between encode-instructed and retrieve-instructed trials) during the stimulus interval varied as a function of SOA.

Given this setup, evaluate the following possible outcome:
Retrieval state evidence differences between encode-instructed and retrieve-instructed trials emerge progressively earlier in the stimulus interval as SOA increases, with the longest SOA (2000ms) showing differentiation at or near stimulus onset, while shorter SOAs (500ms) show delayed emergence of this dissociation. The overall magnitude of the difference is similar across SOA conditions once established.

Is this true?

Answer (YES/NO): NO